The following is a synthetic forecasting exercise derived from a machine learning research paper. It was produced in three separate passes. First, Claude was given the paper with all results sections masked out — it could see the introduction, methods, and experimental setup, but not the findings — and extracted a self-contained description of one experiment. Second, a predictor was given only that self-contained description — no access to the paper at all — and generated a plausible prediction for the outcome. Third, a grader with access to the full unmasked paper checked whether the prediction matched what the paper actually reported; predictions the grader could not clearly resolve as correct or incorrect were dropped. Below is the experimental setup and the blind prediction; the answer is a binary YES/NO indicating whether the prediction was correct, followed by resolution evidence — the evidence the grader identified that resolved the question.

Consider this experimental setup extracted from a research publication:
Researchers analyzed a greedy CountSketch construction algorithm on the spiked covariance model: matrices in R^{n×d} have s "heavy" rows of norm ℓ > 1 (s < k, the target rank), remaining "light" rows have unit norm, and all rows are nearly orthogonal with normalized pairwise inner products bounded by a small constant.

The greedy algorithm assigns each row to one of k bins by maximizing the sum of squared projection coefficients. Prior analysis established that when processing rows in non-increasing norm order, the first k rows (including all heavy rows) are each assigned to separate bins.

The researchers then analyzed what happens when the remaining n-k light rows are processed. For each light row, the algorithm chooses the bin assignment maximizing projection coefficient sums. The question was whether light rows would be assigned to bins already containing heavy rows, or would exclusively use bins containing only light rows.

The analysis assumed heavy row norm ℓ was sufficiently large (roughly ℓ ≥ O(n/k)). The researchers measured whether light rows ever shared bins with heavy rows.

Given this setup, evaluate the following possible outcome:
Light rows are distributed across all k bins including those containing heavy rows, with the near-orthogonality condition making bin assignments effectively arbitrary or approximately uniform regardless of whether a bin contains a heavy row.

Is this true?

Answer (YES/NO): NO